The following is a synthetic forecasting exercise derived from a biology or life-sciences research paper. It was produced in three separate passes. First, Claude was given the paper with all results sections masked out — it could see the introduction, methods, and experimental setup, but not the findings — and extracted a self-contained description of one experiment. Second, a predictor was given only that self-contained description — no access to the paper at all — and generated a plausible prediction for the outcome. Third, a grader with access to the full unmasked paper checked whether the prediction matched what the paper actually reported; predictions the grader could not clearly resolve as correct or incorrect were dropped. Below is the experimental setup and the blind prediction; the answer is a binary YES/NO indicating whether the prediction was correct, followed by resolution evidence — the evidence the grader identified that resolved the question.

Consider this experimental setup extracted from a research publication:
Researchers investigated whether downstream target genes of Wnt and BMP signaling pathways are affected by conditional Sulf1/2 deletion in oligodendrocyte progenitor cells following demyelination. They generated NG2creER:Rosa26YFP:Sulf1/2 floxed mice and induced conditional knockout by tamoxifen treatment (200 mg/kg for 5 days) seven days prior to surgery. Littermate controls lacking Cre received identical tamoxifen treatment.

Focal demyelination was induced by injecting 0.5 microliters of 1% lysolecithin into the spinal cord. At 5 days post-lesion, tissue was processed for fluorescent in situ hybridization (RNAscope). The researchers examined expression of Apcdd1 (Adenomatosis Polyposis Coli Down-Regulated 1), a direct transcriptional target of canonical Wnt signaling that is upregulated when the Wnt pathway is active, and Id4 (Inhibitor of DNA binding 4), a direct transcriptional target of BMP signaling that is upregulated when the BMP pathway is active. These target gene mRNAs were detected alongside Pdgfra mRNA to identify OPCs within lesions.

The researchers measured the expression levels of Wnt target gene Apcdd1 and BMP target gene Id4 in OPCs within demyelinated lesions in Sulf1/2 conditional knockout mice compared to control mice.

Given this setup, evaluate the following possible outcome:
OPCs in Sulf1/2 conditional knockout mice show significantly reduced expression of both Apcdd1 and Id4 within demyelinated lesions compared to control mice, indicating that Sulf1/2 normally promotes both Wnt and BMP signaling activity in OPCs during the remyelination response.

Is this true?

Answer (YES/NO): YES